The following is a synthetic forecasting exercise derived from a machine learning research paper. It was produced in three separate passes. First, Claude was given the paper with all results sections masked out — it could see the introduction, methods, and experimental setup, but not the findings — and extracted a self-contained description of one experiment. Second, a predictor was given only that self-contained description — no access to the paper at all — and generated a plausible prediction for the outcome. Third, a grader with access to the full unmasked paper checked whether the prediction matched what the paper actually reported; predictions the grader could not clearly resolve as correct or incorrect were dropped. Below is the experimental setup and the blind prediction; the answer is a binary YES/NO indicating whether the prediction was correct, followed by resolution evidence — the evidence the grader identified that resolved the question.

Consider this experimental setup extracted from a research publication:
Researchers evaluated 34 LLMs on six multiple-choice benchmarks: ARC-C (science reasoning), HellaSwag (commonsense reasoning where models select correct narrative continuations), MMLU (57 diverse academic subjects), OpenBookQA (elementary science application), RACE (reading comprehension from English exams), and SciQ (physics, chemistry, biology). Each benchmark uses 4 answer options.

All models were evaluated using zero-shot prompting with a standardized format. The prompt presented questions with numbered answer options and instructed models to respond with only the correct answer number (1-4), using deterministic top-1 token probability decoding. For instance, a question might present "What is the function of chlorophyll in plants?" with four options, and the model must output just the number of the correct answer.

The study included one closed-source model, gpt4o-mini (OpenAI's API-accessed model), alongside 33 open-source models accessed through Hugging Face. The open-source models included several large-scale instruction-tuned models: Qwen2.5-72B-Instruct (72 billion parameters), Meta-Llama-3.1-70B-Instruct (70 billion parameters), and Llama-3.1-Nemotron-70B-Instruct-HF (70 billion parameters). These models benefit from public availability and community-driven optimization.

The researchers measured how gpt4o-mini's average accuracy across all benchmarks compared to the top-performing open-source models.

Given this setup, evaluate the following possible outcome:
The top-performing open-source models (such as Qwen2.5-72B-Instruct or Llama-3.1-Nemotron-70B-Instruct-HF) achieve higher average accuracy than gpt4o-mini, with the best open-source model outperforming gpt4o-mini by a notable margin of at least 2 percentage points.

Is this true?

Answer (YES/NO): YES